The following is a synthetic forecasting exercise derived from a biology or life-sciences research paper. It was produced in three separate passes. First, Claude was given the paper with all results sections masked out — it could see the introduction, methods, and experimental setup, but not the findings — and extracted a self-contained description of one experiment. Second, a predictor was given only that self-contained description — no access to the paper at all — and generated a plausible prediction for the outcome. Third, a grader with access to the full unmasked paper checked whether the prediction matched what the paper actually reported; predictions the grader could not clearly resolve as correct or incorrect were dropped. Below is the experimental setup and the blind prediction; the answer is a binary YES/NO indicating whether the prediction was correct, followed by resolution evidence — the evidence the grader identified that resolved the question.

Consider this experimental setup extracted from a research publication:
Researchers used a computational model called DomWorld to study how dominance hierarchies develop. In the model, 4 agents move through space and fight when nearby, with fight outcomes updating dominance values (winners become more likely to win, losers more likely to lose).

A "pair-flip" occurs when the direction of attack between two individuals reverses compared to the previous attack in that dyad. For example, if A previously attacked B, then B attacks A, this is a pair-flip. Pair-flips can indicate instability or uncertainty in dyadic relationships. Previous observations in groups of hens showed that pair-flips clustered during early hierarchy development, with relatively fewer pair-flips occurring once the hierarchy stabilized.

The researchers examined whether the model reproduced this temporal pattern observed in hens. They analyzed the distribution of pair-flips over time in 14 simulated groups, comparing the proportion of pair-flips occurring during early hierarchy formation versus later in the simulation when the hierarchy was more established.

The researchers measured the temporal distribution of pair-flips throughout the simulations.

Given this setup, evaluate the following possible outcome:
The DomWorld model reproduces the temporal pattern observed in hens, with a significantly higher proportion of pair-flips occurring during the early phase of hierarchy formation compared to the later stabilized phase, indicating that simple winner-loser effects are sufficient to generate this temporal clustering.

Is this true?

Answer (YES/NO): NO